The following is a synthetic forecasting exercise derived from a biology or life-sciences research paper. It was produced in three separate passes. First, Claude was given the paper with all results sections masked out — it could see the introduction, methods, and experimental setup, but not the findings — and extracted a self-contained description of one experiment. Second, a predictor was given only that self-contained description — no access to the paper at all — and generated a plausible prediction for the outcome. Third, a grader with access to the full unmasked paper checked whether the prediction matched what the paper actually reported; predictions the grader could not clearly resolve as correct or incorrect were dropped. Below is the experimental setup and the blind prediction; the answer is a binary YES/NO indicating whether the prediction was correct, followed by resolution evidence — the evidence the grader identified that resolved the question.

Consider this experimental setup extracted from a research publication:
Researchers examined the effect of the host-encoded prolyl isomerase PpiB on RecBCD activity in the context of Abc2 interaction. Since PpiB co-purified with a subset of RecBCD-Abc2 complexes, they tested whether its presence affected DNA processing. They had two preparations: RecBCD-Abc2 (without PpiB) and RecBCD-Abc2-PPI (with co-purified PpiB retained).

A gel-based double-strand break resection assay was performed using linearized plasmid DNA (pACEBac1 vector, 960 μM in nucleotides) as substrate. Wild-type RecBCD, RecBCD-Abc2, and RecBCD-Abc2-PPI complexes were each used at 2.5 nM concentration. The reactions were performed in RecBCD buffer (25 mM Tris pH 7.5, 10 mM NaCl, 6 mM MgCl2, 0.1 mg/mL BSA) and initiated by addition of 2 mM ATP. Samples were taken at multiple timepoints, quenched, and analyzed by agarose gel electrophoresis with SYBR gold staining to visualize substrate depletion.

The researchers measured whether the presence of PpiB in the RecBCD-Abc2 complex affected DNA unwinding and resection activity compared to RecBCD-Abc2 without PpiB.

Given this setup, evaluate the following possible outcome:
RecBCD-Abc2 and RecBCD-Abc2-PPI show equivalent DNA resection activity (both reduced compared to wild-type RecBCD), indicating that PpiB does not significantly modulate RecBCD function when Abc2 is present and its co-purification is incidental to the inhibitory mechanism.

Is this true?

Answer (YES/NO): NO